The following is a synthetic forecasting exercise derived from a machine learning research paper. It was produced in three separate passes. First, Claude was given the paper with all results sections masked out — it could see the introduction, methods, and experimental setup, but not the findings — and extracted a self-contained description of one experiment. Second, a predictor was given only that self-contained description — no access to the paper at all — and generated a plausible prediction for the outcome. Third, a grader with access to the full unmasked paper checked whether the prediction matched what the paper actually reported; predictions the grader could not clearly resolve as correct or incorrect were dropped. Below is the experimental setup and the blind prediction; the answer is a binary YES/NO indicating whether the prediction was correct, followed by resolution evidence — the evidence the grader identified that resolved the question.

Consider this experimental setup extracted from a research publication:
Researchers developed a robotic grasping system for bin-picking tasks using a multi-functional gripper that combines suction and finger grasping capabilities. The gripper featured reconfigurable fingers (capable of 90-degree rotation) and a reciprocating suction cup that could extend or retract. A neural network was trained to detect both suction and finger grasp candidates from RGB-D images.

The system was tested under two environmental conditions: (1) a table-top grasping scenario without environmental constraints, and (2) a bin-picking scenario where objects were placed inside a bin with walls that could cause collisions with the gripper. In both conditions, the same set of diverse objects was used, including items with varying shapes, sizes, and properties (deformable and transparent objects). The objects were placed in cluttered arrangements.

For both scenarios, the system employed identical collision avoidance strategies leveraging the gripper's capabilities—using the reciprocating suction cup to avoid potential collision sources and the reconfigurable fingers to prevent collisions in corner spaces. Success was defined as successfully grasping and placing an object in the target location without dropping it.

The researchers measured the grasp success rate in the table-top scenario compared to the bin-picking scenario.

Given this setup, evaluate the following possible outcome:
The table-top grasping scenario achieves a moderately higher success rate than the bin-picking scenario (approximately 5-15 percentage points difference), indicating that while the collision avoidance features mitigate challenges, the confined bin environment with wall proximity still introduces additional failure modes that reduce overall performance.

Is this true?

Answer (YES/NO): NO